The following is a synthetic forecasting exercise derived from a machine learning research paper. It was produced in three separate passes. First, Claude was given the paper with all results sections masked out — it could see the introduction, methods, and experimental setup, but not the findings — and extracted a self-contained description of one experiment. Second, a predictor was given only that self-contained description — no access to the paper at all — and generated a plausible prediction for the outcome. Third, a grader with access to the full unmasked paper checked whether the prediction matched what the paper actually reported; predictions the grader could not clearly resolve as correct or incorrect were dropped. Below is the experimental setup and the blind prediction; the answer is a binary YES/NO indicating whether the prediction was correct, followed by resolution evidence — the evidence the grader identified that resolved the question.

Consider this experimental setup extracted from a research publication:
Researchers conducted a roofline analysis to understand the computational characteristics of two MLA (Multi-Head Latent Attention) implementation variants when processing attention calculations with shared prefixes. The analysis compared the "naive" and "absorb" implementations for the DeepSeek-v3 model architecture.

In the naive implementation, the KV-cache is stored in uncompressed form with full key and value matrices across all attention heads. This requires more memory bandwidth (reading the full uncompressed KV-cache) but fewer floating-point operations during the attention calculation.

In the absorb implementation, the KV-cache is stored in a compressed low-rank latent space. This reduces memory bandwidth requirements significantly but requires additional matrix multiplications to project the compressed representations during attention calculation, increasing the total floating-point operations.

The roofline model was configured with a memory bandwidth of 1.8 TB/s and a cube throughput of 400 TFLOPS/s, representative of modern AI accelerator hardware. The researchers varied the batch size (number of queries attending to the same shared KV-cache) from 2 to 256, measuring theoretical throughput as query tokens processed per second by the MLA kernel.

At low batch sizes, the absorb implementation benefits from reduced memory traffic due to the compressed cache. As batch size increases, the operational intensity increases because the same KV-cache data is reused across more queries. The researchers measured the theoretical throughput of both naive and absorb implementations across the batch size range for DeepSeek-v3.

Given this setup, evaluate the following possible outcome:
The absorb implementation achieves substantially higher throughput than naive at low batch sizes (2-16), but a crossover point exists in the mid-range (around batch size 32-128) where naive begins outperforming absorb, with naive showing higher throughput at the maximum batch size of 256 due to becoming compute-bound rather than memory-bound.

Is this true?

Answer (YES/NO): YES